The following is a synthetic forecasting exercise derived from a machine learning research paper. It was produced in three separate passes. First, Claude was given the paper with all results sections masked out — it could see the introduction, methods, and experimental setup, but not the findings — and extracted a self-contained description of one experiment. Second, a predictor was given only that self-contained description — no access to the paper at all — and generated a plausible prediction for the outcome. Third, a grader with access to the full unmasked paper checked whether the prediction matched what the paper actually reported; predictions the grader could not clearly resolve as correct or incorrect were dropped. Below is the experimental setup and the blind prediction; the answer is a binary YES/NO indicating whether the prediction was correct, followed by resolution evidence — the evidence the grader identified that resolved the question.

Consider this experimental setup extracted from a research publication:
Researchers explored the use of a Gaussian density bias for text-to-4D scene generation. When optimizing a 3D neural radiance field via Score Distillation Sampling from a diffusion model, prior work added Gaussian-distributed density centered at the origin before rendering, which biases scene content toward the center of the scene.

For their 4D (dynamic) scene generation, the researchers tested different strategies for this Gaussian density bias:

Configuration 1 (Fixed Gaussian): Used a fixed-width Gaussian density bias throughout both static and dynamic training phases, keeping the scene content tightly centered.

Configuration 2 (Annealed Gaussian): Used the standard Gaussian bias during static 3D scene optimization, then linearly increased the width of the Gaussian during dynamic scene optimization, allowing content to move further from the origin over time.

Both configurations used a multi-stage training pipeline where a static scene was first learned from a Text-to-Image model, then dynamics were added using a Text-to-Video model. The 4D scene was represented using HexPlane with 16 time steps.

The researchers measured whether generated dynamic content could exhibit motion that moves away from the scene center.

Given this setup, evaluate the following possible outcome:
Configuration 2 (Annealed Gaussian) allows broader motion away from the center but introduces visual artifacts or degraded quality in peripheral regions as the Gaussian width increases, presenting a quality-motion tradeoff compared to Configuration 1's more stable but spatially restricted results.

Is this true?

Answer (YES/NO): NO